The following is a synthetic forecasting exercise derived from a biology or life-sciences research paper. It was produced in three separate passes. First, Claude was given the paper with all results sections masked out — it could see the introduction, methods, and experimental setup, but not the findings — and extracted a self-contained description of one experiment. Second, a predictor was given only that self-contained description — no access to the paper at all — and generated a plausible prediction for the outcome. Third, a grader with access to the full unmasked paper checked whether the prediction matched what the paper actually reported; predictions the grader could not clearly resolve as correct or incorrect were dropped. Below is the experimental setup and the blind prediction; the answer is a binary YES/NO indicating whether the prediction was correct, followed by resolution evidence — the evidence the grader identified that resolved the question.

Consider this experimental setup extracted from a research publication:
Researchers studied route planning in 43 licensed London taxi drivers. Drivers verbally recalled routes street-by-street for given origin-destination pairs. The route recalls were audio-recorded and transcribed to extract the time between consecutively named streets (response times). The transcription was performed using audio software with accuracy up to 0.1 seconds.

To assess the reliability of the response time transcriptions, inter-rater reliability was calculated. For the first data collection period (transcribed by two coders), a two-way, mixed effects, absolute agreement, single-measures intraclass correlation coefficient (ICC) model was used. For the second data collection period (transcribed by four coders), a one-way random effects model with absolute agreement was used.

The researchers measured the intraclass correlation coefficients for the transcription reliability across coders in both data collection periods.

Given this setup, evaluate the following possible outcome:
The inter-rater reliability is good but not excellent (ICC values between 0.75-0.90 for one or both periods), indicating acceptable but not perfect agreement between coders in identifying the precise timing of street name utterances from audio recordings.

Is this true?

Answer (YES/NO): NO